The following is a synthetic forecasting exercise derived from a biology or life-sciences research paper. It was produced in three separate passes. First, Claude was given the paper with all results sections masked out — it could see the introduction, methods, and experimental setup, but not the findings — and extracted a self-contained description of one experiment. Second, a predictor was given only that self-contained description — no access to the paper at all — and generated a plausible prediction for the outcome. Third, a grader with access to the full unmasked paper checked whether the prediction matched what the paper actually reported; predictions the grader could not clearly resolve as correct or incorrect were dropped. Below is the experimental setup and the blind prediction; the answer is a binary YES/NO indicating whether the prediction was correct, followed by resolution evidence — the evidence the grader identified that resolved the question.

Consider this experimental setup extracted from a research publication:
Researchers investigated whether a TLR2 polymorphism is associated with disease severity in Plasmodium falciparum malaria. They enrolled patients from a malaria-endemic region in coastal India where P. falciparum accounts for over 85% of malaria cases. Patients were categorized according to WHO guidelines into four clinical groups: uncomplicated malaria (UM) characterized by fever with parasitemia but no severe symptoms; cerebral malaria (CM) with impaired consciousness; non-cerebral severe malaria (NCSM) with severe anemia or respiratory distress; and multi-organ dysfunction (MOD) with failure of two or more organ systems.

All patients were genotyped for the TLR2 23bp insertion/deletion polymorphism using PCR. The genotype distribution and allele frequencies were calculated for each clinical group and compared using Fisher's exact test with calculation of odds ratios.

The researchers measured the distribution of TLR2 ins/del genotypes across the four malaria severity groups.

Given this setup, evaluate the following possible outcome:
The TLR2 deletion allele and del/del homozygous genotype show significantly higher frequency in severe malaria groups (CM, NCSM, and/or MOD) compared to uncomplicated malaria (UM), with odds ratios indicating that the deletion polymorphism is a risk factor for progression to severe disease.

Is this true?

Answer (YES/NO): YES